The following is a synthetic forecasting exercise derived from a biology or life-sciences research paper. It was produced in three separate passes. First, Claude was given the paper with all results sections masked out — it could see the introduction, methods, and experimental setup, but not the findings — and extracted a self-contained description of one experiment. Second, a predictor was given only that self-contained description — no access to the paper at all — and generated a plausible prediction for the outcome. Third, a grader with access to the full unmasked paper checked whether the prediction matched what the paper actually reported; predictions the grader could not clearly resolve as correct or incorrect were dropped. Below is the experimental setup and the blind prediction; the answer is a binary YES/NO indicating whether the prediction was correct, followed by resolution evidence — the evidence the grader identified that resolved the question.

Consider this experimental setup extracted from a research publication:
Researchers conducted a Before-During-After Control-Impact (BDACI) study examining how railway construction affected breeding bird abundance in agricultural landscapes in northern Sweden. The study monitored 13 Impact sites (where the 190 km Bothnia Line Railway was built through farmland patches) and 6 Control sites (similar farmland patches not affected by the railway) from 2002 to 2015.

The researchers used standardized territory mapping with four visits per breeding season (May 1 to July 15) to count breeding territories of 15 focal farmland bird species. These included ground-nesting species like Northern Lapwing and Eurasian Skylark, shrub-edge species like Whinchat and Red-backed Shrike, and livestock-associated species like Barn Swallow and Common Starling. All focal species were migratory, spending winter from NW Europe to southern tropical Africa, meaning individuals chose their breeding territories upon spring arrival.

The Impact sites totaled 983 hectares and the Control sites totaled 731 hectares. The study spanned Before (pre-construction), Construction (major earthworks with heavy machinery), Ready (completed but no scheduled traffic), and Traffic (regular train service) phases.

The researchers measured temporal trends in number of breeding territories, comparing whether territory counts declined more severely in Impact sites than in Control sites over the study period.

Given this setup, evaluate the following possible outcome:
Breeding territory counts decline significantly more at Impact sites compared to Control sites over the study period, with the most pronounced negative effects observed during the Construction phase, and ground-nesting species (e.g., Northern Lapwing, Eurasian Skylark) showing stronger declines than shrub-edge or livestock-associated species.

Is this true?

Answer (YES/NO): NO